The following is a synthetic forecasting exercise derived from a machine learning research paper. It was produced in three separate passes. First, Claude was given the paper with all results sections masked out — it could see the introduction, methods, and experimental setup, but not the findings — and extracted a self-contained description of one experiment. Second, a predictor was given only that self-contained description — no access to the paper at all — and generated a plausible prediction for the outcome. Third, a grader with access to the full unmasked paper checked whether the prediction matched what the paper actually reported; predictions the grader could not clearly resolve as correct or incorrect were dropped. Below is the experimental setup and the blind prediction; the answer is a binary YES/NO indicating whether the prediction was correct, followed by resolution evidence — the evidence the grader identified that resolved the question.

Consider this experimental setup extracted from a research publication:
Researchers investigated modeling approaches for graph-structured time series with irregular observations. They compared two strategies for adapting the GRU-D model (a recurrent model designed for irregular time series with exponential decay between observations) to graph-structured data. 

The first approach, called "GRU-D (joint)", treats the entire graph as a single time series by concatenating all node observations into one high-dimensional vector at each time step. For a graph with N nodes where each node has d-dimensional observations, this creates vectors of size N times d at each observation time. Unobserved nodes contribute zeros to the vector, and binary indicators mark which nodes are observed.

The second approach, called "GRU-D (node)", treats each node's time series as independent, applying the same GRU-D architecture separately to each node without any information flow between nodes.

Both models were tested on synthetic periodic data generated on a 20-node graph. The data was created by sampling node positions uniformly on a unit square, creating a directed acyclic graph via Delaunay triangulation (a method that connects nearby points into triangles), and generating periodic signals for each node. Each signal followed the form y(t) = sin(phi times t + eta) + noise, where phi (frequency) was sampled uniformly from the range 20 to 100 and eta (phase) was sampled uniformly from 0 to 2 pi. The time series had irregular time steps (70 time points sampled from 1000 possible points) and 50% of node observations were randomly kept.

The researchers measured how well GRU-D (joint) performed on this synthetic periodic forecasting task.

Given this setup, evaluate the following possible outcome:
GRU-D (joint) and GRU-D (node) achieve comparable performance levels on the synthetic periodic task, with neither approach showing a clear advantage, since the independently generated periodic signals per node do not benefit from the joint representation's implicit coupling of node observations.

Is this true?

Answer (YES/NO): NO